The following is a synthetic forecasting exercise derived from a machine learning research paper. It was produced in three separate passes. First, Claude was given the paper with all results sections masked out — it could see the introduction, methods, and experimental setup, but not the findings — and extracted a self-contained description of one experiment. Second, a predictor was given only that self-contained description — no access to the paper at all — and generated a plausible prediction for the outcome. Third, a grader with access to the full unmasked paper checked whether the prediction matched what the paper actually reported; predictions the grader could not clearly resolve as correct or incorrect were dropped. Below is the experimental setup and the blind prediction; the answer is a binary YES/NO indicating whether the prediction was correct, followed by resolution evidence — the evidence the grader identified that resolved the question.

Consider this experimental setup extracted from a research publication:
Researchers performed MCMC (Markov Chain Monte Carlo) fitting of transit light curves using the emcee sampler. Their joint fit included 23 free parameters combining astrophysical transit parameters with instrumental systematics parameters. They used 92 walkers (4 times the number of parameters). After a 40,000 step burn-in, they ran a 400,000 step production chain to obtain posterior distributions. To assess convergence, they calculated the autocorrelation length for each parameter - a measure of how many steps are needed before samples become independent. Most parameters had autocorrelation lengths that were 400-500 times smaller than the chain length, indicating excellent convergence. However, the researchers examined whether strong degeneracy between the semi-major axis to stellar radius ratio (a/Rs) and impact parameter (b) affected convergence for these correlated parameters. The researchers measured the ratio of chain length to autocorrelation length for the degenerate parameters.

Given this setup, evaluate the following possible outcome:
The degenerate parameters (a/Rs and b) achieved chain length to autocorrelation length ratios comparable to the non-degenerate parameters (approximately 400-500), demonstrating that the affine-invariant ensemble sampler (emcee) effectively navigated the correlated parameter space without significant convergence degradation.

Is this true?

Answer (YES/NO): NO